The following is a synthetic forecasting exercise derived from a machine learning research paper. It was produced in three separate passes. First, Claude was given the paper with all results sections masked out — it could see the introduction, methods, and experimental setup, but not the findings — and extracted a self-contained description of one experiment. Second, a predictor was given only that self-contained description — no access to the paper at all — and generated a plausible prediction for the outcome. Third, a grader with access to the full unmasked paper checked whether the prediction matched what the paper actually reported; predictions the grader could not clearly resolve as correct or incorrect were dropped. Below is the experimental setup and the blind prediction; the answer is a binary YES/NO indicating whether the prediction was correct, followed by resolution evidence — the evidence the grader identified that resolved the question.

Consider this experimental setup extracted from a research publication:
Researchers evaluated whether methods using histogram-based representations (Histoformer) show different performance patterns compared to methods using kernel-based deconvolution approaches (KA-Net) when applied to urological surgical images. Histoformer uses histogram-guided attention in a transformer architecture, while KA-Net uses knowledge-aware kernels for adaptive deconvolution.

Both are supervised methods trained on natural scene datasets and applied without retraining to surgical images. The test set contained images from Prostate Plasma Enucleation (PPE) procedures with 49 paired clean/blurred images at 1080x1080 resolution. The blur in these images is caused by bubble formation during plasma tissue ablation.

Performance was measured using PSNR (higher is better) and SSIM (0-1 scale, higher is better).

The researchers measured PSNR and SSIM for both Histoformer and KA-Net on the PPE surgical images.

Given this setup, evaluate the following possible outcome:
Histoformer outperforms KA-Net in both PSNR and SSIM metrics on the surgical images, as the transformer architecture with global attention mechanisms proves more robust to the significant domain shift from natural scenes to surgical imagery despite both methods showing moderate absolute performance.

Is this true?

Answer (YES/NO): YES